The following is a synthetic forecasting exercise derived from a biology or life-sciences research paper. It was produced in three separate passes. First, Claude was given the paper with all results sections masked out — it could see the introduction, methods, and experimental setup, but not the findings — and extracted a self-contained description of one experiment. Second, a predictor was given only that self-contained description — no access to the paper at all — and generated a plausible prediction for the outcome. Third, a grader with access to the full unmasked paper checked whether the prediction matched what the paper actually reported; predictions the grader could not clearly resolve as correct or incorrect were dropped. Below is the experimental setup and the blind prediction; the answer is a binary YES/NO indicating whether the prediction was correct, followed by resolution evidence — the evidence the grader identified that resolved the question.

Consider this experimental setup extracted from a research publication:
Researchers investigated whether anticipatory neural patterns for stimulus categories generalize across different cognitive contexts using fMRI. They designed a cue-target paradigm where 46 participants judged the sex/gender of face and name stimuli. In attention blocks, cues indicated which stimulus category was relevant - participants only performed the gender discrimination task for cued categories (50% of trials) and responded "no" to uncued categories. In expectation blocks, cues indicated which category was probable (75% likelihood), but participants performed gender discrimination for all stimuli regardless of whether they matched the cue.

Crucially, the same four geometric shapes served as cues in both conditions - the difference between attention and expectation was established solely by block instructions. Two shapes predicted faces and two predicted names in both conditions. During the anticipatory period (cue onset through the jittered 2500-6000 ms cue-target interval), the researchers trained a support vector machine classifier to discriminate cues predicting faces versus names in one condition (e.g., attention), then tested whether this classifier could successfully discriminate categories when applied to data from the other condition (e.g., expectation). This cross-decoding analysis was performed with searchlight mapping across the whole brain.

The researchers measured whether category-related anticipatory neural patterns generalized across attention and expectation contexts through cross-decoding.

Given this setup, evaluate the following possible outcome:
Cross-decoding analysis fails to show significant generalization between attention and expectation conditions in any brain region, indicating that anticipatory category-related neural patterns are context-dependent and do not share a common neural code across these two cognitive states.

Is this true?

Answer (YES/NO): NO